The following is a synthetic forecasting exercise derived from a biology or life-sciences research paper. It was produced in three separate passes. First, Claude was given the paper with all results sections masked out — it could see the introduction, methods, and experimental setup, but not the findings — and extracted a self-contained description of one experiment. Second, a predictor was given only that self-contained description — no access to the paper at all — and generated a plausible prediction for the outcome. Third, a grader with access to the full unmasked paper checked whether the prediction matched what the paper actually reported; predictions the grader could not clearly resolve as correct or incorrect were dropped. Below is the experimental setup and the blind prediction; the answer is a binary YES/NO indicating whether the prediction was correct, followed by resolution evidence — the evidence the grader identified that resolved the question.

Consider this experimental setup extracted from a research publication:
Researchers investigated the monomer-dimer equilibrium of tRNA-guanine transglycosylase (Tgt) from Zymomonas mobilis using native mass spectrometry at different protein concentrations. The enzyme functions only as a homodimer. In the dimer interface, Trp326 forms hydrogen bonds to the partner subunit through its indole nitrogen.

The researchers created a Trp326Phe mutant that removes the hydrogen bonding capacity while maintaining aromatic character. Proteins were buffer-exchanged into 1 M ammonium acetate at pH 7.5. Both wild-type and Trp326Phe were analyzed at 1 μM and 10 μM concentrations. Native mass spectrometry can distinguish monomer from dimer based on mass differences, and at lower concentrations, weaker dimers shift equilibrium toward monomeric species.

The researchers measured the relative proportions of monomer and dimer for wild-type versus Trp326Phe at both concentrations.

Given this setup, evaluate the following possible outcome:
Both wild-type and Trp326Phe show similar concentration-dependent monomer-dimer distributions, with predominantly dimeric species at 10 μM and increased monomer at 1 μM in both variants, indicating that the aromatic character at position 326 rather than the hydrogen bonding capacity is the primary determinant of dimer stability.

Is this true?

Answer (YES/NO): NO